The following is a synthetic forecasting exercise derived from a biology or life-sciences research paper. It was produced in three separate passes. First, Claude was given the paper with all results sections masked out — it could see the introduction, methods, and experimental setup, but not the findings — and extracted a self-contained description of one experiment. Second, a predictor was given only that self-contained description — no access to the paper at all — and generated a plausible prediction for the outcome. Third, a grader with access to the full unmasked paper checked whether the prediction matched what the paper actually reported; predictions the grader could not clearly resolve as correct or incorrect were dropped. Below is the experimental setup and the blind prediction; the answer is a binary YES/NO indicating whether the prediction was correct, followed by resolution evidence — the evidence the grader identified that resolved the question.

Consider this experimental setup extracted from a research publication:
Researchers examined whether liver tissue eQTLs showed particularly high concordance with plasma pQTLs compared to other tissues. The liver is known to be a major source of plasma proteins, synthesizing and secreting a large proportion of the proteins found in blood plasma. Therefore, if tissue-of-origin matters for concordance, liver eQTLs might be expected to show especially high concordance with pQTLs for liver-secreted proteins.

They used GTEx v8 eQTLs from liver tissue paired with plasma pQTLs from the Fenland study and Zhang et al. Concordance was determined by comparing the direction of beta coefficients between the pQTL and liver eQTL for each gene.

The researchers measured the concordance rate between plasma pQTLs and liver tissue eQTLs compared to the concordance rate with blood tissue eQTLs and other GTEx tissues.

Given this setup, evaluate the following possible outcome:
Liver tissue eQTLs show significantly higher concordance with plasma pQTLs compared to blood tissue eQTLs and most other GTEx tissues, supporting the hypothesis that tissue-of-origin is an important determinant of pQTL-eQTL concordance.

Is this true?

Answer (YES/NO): NO